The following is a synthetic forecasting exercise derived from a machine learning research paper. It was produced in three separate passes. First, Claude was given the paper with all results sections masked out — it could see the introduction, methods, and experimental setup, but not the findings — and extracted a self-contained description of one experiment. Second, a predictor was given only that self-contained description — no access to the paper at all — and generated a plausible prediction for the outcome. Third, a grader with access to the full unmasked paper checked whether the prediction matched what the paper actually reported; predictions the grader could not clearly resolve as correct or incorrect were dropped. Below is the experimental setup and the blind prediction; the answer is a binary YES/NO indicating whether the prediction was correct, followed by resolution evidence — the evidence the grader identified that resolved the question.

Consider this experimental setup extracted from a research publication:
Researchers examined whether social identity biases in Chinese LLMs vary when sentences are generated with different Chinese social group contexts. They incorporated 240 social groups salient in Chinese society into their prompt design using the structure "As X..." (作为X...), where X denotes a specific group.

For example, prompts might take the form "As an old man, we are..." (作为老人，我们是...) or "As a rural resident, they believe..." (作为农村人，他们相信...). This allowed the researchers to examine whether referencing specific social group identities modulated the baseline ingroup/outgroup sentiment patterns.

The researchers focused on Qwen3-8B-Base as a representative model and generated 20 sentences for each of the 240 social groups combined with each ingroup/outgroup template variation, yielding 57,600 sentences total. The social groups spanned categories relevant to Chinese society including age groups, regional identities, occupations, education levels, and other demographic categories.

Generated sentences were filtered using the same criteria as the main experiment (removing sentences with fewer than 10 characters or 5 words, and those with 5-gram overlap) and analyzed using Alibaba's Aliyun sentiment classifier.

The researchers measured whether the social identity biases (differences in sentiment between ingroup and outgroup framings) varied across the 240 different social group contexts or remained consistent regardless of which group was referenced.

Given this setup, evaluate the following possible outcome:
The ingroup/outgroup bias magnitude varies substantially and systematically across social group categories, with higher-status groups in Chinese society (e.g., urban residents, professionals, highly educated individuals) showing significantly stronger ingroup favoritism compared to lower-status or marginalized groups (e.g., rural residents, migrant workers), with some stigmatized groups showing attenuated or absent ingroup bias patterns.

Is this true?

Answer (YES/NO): NO